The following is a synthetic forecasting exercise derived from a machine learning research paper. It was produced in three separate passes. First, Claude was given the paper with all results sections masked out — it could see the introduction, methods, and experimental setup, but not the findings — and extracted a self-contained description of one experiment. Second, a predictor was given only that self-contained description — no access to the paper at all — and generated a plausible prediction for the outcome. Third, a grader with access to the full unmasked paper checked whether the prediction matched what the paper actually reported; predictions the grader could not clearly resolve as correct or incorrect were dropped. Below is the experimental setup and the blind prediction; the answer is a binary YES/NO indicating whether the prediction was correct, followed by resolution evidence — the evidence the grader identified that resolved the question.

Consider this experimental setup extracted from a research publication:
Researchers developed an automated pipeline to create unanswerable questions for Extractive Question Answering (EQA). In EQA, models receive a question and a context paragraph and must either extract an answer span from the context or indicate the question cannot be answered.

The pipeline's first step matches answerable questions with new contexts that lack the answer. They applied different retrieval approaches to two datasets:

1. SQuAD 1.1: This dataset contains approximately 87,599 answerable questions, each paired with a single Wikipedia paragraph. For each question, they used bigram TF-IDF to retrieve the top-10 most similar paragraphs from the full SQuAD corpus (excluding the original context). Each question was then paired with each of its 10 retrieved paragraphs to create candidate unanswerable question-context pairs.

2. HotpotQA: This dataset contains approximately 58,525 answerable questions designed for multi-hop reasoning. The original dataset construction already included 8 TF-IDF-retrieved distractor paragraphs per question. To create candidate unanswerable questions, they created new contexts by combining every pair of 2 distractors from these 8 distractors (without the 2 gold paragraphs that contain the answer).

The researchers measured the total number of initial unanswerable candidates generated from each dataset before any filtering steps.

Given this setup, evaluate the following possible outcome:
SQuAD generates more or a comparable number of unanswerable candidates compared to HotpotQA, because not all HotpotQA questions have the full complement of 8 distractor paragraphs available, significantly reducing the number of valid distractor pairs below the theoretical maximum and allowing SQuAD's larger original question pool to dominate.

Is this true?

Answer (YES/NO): NO